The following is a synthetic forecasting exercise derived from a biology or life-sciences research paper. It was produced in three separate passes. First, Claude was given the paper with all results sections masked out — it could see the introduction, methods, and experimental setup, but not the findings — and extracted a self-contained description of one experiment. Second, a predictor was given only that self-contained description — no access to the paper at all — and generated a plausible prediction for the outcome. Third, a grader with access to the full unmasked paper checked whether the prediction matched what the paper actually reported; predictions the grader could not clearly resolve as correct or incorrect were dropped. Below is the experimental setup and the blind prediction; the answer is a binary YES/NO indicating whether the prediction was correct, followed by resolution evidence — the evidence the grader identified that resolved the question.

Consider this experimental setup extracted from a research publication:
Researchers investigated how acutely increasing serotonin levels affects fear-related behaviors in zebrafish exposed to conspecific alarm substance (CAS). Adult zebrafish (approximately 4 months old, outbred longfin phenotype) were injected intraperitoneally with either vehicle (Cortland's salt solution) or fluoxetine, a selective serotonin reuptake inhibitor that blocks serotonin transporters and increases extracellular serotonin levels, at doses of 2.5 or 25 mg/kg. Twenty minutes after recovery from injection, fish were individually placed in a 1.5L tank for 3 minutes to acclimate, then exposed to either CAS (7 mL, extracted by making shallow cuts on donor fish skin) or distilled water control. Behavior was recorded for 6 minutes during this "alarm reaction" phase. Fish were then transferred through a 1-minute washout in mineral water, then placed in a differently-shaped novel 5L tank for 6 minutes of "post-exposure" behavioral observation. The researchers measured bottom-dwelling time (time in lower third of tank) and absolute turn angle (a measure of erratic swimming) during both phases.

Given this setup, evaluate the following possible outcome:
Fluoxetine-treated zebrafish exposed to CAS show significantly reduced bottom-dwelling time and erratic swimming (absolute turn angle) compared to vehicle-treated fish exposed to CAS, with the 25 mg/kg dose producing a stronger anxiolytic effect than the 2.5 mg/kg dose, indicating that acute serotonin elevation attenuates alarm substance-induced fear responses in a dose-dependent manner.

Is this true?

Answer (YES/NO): YES